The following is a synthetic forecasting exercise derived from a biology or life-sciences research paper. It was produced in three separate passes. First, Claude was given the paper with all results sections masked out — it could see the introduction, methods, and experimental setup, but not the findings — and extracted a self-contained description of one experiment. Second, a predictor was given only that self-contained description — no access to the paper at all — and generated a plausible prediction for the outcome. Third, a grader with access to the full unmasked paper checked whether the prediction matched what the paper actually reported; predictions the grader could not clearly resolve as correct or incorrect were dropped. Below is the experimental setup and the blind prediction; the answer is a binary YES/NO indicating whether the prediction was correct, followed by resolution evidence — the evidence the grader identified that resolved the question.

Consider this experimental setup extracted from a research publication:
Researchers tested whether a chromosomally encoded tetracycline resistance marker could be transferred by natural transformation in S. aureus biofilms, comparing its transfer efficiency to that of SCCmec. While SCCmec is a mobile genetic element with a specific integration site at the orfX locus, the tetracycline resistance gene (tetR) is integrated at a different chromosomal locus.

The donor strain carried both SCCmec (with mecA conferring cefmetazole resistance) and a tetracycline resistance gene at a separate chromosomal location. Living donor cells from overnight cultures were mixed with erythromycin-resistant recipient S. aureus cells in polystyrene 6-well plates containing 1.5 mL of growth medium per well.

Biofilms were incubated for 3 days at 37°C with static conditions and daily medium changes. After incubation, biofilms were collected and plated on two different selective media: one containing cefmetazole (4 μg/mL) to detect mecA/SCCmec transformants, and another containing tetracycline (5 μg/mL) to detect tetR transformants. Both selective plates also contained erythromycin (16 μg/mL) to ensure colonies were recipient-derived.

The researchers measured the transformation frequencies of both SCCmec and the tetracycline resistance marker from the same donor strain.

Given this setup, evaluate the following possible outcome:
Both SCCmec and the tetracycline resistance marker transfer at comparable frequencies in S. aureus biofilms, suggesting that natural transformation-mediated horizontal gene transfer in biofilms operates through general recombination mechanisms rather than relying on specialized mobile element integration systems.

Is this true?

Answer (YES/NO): NO